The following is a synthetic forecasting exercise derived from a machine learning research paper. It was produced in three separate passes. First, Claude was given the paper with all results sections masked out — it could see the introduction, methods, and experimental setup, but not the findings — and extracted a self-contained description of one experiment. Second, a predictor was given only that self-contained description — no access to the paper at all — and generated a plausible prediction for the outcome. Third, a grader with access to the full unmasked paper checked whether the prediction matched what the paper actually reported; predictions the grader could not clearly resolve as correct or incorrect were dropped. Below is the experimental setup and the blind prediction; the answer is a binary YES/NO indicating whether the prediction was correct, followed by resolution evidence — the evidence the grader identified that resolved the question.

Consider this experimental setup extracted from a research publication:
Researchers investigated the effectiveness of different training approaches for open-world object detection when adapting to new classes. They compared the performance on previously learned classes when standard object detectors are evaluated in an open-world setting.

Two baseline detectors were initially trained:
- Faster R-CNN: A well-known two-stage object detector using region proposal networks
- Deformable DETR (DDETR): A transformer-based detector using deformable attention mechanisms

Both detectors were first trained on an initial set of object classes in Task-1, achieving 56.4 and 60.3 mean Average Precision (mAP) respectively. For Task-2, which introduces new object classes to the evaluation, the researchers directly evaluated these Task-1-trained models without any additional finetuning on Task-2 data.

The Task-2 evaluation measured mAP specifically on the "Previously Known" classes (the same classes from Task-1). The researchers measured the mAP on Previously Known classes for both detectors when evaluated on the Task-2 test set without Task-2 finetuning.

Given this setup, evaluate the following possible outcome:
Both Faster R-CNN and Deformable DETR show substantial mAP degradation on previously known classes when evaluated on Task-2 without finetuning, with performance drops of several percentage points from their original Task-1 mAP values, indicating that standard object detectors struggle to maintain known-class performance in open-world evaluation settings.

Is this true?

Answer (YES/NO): YES